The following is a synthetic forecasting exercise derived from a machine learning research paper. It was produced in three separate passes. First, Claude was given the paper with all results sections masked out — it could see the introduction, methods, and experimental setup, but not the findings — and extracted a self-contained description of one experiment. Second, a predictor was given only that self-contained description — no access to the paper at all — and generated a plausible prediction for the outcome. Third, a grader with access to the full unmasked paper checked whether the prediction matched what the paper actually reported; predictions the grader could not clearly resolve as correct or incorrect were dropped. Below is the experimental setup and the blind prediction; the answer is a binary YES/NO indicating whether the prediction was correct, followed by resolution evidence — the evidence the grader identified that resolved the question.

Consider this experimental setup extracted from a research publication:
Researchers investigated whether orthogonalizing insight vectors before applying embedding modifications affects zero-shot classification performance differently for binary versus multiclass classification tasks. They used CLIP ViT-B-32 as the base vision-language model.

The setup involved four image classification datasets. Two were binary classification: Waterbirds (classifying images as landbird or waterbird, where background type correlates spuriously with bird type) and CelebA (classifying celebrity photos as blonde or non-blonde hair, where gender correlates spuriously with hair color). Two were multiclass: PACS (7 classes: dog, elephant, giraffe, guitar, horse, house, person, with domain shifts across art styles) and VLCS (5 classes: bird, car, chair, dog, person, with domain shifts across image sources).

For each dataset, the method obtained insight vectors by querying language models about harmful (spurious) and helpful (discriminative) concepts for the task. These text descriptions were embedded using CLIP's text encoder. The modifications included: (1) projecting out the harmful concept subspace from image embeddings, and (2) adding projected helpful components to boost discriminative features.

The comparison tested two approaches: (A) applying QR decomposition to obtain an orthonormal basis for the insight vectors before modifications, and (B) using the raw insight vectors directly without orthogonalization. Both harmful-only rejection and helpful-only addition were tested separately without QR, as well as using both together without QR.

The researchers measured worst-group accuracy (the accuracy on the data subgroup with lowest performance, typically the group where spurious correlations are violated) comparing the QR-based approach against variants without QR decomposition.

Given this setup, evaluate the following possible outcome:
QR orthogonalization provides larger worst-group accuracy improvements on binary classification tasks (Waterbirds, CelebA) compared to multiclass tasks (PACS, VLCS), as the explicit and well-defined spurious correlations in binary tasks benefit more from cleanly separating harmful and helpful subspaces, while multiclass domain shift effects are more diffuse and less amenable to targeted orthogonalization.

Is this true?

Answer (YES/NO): NO